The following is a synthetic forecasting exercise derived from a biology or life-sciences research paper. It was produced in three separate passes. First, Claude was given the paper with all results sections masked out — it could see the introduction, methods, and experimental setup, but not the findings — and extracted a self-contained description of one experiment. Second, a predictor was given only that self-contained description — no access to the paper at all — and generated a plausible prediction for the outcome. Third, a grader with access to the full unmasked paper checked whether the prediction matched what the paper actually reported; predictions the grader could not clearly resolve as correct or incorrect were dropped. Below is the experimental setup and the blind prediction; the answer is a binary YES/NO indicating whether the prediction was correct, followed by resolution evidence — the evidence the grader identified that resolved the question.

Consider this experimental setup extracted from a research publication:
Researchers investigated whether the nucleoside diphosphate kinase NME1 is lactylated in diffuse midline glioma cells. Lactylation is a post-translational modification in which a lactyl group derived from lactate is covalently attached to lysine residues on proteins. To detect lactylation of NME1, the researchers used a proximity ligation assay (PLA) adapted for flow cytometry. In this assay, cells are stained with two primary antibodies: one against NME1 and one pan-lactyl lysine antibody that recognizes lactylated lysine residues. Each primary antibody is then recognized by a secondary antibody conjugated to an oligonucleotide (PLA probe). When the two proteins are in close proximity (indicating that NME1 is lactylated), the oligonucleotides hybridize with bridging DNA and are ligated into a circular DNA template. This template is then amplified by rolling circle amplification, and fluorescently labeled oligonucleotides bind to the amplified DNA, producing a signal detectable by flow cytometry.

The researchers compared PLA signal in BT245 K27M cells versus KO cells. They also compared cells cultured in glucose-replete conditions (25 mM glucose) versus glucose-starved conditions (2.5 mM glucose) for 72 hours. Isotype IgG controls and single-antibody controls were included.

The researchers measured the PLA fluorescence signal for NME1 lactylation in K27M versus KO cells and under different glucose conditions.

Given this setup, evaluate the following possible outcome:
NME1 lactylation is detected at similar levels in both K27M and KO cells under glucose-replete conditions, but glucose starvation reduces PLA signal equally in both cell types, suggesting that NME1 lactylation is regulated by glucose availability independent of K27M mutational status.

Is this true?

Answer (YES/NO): NO